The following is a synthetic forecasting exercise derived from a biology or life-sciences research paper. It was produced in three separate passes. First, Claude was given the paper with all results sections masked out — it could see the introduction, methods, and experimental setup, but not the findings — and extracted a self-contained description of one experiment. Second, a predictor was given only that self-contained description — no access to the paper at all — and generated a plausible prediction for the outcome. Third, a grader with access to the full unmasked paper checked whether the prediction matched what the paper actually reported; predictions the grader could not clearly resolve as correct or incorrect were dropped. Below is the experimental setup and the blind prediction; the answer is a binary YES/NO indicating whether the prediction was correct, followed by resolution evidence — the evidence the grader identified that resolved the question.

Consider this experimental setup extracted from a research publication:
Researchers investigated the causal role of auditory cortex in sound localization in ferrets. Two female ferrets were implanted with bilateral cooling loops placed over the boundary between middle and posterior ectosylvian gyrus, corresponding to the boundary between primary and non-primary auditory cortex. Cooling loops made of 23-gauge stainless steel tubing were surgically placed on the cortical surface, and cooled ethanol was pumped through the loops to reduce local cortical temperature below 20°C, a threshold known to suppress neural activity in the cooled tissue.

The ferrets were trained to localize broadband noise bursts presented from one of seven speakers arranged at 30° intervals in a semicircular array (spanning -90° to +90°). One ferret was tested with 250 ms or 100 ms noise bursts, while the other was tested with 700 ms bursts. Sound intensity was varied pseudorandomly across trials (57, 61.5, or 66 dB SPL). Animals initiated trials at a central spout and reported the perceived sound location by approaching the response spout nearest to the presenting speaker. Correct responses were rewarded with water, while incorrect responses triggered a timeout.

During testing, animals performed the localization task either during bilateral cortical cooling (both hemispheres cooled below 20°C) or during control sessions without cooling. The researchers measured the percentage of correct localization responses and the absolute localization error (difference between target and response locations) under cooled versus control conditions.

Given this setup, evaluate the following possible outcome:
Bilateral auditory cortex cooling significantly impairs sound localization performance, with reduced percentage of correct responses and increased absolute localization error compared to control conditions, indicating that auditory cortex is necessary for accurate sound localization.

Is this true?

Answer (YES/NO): YES